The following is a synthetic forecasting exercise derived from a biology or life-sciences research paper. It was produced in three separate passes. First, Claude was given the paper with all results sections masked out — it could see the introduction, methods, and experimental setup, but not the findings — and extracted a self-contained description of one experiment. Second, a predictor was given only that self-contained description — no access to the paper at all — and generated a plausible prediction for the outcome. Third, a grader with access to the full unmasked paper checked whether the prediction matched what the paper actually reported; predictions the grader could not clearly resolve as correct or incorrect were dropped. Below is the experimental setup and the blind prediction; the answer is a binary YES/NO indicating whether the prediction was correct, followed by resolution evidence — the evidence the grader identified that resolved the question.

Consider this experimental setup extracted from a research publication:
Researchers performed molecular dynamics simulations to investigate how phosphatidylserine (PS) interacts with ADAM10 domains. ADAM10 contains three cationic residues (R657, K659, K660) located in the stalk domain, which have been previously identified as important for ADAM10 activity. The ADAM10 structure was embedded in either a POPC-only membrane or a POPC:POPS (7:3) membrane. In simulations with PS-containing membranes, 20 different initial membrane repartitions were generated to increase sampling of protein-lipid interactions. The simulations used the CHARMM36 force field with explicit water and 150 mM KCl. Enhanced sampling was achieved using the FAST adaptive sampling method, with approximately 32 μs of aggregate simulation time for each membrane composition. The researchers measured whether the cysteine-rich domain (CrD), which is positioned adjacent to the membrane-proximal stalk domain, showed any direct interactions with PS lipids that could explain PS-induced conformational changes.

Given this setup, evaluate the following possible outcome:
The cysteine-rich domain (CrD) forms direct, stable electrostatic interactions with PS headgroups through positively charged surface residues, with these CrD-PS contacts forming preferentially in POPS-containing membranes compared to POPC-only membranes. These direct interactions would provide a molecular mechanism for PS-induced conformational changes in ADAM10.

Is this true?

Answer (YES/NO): NO